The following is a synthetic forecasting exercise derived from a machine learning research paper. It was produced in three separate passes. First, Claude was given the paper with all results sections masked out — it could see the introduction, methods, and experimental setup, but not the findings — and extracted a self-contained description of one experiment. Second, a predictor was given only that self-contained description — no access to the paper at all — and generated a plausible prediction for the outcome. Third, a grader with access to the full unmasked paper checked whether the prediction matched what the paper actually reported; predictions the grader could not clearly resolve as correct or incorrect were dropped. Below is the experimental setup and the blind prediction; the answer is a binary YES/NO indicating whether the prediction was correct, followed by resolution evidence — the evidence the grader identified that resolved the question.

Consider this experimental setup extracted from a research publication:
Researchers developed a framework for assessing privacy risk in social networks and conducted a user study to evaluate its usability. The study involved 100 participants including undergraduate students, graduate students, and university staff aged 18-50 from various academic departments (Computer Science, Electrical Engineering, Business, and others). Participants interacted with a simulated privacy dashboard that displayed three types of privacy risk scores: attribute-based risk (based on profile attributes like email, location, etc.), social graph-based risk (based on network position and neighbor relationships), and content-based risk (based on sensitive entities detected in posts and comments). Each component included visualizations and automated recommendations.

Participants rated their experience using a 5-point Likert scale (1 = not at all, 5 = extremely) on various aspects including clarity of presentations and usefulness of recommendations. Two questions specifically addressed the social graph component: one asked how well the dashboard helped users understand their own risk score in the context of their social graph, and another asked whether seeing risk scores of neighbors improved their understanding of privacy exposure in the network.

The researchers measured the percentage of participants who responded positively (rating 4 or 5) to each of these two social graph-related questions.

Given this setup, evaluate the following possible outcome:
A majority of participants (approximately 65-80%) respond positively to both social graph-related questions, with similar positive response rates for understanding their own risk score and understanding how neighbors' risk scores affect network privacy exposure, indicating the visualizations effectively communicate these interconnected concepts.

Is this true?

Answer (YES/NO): YES